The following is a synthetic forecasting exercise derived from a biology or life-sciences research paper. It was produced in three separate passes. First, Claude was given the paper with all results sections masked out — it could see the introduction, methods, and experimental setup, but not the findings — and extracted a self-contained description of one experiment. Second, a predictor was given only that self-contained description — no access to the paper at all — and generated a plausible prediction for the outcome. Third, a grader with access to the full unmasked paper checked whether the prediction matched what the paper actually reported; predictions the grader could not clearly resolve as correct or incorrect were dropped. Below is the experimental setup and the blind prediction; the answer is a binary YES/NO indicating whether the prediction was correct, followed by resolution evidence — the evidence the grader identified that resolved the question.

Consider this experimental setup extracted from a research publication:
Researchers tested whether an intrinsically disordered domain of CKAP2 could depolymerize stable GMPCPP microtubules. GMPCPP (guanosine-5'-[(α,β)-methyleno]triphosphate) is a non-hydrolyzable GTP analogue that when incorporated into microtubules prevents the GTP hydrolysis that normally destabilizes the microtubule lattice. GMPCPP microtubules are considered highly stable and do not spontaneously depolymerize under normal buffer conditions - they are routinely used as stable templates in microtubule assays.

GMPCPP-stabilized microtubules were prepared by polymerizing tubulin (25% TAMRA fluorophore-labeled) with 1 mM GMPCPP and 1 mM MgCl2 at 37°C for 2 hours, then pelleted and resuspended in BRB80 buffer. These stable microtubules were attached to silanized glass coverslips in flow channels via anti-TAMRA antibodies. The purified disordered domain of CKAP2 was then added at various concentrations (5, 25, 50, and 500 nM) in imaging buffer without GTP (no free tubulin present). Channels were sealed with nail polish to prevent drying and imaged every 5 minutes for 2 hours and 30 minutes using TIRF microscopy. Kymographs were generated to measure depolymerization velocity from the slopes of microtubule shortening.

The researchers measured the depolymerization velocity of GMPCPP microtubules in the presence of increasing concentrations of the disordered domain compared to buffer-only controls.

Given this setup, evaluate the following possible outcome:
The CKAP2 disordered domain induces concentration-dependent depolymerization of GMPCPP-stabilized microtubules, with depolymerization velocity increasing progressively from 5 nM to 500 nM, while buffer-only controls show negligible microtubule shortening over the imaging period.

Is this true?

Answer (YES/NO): NO